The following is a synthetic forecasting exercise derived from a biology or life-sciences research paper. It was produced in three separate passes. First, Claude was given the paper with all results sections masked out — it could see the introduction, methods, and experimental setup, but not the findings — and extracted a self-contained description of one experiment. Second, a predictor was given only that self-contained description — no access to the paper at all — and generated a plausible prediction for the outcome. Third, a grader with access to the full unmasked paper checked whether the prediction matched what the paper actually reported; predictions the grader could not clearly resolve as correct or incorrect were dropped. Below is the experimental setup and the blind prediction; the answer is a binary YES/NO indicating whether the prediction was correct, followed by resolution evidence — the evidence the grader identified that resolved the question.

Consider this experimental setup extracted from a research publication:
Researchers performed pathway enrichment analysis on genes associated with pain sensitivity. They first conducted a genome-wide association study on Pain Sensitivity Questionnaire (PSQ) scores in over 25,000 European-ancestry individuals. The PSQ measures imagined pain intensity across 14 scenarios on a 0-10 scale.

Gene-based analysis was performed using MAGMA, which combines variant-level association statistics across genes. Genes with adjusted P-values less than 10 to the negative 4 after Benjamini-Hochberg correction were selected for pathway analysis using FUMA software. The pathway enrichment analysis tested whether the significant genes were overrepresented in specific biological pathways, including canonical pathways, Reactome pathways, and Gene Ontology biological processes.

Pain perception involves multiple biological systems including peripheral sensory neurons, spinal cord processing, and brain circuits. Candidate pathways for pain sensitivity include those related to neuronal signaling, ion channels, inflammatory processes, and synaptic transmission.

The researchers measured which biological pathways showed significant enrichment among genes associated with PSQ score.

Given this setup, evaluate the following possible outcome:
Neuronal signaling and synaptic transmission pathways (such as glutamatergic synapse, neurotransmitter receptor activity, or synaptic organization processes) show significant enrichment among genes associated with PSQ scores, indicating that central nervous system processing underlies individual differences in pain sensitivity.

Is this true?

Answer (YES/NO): YES